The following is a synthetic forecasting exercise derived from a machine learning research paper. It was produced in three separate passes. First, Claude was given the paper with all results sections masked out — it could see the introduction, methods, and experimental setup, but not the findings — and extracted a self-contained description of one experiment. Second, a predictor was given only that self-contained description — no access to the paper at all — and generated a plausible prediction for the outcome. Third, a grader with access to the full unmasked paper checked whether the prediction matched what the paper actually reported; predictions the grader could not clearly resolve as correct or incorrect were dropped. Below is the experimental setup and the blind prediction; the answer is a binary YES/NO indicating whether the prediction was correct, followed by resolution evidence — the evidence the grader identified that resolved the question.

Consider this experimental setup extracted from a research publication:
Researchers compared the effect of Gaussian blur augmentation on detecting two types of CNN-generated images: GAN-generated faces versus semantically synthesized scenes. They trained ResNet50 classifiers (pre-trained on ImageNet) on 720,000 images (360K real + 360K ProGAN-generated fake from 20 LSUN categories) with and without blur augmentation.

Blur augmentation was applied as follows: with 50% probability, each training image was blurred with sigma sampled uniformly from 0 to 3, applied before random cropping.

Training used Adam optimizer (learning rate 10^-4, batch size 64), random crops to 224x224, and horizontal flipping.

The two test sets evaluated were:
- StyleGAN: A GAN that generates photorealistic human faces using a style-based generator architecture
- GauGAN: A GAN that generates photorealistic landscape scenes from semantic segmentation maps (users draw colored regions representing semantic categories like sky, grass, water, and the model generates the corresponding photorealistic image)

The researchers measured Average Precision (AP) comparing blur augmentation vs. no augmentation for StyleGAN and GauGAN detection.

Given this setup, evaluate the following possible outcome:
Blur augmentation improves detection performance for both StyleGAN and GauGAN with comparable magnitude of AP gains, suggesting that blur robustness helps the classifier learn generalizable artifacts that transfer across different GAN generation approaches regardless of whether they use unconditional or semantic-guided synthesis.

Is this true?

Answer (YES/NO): NO